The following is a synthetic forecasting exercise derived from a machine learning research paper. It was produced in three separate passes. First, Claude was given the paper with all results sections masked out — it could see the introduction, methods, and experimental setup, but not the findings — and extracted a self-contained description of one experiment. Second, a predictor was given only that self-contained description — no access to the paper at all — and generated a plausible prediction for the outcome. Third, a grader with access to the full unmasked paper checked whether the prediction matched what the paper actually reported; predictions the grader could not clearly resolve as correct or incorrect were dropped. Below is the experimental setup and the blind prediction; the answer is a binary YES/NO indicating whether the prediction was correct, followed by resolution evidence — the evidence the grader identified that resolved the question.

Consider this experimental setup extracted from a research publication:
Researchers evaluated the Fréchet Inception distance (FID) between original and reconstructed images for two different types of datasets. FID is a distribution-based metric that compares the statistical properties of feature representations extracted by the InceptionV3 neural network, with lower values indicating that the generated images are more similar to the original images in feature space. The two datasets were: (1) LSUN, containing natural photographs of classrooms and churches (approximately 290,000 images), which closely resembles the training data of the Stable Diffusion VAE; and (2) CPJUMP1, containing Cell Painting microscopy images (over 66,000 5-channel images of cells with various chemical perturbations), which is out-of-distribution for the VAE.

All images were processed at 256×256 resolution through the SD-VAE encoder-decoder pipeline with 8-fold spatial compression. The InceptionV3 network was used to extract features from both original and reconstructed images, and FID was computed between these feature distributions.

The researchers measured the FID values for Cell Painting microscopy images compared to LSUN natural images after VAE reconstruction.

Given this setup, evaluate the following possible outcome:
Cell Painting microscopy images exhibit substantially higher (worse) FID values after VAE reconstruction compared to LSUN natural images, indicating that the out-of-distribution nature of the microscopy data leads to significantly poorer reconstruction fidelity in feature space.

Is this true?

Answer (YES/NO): NO